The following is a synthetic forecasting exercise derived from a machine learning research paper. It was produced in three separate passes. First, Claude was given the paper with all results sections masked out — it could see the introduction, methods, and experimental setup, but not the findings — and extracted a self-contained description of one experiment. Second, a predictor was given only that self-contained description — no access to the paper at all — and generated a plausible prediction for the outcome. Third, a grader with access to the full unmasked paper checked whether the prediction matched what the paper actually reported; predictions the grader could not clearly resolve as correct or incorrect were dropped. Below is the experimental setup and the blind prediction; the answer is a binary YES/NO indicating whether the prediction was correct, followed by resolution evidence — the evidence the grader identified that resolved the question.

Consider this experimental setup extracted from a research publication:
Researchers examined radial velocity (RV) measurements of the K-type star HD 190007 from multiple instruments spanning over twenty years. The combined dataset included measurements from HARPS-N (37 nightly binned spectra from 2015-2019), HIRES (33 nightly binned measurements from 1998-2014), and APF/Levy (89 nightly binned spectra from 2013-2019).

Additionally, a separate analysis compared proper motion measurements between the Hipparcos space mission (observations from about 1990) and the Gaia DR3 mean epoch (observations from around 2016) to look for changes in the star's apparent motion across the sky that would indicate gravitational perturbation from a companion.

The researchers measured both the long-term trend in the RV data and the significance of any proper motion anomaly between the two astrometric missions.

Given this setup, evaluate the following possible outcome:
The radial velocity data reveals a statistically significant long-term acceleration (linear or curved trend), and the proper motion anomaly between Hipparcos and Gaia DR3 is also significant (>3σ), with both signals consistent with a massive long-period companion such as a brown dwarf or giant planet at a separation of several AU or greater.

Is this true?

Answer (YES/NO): YES